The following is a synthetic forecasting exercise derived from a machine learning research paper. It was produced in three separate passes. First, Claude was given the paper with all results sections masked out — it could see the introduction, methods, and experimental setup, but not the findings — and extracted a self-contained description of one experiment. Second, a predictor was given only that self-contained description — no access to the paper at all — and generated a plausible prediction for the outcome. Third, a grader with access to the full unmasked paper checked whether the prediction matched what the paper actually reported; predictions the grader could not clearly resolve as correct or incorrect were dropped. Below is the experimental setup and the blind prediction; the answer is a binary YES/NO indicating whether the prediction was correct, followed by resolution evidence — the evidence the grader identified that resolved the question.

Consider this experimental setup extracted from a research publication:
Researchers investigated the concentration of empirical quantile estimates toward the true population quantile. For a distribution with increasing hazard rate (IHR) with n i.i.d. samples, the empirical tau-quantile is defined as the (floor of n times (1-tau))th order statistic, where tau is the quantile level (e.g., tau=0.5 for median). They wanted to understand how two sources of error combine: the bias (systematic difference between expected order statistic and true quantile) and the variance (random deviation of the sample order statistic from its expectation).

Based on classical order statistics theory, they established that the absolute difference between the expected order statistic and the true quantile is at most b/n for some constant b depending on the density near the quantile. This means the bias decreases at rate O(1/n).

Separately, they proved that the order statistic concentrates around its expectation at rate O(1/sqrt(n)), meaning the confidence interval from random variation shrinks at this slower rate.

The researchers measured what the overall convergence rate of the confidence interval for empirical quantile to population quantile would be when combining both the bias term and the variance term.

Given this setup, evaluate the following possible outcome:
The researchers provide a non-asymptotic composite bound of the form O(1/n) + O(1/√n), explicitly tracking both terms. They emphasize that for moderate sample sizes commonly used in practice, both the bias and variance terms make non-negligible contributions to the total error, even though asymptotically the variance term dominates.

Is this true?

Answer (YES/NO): NO